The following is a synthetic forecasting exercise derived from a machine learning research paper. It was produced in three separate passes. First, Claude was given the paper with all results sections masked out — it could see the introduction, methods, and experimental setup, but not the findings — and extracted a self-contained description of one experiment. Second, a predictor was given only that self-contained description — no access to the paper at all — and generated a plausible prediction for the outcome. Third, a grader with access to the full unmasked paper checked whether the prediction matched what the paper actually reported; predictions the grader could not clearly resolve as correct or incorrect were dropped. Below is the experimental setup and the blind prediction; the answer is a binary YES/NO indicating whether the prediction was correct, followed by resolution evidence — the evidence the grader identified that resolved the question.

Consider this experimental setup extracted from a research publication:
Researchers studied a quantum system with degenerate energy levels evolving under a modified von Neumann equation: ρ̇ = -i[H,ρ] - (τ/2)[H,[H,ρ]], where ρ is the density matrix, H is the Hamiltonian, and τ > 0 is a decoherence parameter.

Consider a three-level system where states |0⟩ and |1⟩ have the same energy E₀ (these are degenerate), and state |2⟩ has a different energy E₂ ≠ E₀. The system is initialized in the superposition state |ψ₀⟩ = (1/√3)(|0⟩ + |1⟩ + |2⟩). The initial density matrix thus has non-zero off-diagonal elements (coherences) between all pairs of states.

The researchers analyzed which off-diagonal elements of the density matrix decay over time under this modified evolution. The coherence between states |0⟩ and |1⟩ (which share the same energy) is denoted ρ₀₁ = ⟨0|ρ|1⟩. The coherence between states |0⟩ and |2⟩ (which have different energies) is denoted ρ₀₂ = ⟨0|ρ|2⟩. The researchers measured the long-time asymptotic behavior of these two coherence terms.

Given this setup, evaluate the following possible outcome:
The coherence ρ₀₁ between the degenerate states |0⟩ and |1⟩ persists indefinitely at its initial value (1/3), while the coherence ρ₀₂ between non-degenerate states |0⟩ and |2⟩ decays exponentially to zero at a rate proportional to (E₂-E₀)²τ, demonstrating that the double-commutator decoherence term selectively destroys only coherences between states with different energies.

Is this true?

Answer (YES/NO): YES